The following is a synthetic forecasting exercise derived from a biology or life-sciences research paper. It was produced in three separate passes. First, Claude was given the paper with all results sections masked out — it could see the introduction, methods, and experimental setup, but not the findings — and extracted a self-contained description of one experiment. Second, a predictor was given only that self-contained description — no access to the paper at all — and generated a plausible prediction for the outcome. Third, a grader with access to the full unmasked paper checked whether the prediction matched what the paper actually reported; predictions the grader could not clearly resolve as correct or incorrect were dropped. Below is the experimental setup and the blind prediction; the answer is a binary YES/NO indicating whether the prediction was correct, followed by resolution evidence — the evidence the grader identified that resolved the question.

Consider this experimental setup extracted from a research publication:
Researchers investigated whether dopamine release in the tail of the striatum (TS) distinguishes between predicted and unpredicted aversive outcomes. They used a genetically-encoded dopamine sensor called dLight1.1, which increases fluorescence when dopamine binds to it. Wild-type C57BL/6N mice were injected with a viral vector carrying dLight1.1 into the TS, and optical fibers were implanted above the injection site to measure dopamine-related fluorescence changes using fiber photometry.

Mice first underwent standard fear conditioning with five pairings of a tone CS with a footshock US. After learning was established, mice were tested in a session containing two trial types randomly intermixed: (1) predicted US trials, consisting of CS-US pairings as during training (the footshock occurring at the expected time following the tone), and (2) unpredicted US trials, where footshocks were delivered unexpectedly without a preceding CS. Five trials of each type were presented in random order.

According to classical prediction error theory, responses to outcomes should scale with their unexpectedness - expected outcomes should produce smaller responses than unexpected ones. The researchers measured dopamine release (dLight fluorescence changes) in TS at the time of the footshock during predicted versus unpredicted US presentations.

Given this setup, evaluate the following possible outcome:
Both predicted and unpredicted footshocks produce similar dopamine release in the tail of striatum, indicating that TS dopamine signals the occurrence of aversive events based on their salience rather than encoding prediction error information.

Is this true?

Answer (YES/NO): NO